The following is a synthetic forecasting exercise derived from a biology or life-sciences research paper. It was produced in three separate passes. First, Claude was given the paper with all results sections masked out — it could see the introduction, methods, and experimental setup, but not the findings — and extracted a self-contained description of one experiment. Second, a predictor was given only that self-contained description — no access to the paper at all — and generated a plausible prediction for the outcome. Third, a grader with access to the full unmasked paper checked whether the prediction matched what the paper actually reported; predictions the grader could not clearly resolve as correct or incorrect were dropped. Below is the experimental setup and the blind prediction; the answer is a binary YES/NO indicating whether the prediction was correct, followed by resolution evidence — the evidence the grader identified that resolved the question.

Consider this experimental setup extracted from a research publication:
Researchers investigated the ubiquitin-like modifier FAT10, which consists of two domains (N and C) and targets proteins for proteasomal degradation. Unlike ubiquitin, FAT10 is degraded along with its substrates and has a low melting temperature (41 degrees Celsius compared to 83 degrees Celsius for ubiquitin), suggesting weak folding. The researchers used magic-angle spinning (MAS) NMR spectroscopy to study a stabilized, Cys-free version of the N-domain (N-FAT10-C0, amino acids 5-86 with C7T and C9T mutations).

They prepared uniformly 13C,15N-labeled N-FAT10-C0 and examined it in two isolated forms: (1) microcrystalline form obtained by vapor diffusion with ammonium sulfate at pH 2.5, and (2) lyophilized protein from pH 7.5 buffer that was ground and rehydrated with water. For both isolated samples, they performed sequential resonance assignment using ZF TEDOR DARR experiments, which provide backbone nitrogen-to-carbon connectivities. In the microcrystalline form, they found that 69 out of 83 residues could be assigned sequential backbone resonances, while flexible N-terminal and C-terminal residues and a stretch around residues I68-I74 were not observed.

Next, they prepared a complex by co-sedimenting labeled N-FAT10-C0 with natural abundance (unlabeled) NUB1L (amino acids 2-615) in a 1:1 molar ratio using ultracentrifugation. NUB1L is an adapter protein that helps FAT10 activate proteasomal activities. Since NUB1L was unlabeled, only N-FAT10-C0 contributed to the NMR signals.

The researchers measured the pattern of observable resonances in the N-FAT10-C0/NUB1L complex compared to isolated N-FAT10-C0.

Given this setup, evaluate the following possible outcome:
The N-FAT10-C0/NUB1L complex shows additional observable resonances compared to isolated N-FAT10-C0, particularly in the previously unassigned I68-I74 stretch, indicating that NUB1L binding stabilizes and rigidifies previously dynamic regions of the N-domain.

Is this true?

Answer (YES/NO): NO